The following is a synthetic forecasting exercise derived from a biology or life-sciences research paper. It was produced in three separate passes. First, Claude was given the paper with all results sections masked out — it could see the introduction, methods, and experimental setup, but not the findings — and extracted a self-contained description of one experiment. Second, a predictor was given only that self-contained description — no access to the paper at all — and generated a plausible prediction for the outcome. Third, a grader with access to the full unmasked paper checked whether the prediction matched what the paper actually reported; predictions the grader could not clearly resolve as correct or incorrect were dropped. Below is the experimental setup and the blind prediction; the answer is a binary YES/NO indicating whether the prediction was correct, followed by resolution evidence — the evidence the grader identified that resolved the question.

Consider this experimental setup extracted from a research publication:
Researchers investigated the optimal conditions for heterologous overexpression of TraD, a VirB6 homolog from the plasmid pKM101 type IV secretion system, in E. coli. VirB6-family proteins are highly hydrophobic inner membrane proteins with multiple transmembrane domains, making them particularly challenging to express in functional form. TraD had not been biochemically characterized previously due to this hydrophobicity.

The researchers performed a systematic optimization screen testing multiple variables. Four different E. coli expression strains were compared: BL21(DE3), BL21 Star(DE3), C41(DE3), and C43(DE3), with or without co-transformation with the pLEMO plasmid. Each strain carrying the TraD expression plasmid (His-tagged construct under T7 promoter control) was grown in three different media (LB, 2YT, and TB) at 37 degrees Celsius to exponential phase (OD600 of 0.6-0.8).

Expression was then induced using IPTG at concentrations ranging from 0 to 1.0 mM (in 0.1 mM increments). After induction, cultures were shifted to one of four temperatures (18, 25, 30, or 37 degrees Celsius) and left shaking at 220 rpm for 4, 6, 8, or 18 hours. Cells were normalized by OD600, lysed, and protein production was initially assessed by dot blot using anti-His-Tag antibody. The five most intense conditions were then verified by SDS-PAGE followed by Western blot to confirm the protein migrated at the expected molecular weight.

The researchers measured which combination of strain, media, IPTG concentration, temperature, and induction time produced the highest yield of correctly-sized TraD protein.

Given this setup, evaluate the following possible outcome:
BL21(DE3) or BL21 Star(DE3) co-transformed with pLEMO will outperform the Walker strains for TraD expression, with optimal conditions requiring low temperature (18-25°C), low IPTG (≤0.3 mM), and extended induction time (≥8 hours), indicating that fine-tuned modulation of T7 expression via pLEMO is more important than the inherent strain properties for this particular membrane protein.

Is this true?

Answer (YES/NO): NO